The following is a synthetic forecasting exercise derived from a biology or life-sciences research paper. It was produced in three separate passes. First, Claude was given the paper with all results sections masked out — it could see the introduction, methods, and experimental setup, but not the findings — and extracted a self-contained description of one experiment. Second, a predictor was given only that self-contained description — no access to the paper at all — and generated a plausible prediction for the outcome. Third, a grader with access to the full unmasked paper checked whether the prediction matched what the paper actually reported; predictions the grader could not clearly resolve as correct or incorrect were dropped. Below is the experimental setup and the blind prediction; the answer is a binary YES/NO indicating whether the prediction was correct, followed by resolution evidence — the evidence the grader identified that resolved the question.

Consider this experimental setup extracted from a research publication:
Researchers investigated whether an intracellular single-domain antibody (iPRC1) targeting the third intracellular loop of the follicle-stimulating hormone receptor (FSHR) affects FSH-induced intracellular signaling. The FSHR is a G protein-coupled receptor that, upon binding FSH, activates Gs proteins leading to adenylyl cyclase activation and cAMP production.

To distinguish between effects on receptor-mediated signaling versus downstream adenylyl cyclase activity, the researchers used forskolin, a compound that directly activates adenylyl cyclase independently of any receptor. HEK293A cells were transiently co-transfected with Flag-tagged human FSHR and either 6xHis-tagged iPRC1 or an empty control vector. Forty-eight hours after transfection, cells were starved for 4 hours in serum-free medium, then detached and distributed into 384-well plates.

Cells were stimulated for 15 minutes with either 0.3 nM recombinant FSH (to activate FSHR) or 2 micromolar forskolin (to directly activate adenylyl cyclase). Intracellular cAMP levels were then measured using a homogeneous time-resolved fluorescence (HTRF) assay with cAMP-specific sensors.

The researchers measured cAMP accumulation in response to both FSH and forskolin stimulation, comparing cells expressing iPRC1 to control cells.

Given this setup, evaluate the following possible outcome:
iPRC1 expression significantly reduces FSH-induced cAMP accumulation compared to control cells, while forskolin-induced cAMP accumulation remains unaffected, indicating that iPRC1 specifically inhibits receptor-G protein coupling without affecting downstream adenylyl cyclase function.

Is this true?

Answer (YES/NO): YES